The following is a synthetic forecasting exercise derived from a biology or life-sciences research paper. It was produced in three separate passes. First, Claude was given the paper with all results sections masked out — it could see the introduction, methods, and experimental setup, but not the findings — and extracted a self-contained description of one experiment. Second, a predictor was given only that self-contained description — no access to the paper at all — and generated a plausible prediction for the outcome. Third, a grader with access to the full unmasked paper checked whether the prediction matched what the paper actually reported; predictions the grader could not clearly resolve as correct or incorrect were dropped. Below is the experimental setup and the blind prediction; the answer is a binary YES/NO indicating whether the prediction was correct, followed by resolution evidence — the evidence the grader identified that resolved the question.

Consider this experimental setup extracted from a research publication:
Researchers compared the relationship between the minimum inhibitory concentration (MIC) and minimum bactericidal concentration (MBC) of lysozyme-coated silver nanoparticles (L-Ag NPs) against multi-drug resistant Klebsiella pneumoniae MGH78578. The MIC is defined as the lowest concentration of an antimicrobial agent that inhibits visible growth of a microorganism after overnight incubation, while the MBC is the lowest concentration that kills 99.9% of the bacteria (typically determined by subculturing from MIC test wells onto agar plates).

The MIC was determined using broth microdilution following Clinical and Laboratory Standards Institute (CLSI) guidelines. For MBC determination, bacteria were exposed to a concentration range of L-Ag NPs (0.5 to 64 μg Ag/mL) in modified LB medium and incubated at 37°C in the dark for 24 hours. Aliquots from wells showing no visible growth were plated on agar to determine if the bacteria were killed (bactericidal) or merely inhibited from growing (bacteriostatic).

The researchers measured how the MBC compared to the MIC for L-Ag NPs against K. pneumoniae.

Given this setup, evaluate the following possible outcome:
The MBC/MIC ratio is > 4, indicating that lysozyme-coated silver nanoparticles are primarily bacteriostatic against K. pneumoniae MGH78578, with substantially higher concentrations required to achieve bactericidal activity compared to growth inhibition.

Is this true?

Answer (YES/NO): NO